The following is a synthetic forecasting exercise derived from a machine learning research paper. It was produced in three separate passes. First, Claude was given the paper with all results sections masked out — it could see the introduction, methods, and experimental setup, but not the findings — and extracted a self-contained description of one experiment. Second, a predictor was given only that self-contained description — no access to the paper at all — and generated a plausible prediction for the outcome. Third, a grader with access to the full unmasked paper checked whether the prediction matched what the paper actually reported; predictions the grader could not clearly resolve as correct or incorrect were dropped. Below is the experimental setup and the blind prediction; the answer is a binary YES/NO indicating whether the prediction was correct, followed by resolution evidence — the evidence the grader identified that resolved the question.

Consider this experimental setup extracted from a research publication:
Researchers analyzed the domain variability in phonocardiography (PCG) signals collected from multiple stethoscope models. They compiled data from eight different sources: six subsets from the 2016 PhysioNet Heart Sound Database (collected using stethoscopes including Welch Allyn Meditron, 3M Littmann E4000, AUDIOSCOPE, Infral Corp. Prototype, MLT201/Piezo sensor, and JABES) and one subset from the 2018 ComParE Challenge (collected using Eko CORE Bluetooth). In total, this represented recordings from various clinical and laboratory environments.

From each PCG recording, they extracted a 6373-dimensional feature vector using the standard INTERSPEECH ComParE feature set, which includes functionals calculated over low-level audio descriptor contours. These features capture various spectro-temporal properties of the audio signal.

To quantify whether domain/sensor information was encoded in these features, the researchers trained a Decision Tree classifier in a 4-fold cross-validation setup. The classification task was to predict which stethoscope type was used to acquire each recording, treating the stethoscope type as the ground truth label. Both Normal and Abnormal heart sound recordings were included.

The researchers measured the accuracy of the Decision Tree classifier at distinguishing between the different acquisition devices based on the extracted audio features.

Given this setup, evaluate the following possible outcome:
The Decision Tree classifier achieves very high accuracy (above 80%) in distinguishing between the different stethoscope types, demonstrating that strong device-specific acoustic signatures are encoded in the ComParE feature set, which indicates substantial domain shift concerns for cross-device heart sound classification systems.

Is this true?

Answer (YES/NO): YES